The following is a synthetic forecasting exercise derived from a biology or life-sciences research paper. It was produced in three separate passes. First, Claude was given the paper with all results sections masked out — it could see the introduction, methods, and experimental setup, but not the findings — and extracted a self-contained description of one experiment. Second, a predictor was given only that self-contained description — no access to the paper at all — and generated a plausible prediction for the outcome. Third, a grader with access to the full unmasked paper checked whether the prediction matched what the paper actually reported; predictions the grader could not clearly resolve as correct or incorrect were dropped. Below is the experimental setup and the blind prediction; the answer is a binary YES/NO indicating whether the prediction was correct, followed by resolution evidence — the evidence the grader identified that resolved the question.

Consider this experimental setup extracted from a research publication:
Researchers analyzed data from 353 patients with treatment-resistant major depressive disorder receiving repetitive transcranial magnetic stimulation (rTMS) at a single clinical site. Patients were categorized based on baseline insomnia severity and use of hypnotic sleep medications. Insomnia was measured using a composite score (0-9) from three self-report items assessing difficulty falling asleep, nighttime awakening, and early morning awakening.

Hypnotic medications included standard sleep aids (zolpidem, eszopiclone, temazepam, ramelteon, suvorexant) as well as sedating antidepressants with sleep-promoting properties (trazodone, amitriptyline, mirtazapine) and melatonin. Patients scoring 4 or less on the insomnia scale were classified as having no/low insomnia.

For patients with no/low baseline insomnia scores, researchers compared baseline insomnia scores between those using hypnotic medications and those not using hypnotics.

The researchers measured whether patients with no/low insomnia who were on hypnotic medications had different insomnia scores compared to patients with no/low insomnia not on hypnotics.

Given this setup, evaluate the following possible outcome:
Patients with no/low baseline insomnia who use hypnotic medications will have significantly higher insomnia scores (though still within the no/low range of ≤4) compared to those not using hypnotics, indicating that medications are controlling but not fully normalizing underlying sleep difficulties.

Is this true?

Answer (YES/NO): NO